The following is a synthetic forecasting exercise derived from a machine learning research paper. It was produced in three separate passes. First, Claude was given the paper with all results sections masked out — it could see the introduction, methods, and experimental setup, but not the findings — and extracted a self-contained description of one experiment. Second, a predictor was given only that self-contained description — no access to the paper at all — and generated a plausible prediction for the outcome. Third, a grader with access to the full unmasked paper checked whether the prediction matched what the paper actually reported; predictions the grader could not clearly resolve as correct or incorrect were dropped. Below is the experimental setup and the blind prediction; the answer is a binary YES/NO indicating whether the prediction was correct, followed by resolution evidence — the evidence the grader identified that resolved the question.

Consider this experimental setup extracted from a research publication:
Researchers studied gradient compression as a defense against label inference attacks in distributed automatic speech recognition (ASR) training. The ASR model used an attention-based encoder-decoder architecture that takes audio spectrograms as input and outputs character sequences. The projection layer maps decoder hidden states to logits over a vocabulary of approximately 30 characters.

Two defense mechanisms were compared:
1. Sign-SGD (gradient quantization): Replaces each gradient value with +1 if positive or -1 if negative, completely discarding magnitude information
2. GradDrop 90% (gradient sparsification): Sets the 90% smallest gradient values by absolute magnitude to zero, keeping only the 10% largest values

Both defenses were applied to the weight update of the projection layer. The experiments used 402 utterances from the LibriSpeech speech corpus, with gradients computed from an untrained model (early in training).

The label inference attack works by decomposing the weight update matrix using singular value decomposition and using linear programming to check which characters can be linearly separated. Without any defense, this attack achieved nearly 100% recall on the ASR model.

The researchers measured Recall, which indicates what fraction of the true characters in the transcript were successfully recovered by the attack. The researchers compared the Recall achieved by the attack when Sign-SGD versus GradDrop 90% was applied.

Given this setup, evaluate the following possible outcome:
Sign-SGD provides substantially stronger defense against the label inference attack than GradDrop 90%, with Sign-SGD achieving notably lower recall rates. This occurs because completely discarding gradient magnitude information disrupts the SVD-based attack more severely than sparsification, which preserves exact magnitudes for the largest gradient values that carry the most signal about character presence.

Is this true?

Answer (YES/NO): YES